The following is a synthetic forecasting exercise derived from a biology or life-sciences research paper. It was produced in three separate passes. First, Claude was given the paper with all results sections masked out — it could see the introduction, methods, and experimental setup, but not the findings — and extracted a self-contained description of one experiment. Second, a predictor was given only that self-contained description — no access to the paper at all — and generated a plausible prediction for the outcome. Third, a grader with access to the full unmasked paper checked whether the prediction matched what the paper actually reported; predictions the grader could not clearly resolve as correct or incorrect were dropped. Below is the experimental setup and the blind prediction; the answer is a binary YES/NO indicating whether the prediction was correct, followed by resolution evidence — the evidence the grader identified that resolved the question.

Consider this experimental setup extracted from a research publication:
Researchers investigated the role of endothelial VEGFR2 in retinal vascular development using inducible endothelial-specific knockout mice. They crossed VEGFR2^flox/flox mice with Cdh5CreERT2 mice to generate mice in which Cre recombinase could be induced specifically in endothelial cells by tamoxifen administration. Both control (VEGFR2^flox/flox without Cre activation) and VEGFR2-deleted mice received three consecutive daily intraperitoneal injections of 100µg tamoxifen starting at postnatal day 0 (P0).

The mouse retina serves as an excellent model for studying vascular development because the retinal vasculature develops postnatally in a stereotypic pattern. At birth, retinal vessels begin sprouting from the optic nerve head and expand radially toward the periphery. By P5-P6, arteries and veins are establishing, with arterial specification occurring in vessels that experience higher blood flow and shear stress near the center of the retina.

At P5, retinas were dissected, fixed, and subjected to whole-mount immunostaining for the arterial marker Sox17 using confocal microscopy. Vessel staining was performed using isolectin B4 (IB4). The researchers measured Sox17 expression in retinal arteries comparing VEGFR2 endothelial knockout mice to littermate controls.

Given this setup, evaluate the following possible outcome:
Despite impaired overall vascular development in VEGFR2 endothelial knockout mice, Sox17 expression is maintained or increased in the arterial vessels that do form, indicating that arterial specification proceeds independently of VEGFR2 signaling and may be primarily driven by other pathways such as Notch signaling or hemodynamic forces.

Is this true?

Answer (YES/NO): YES